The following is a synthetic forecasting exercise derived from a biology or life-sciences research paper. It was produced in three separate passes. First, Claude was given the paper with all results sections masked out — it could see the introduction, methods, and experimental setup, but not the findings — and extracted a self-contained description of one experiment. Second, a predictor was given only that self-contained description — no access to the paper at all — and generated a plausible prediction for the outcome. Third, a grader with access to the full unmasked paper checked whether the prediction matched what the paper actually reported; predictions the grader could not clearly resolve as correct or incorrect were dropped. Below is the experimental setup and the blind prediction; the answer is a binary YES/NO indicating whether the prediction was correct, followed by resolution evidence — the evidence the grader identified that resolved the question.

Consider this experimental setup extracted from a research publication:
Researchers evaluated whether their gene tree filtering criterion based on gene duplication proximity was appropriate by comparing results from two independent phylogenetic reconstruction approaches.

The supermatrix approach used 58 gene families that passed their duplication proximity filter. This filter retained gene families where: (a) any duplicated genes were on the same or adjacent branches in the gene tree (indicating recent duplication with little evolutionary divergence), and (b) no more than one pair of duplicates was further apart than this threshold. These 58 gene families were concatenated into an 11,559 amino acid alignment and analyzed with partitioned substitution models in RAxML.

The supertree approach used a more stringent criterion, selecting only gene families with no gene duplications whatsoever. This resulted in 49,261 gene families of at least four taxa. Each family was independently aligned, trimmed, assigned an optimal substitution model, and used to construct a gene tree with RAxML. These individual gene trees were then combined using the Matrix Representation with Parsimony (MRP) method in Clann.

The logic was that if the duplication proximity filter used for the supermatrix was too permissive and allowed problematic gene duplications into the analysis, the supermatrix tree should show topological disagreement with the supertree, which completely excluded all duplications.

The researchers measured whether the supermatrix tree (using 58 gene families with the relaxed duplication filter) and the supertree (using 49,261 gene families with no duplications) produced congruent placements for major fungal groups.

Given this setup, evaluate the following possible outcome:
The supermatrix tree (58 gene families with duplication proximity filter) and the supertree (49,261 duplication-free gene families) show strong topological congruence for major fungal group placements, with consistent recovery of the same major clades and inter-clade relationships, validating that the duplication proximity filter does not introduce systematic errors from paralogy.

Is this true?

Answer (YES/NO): NO